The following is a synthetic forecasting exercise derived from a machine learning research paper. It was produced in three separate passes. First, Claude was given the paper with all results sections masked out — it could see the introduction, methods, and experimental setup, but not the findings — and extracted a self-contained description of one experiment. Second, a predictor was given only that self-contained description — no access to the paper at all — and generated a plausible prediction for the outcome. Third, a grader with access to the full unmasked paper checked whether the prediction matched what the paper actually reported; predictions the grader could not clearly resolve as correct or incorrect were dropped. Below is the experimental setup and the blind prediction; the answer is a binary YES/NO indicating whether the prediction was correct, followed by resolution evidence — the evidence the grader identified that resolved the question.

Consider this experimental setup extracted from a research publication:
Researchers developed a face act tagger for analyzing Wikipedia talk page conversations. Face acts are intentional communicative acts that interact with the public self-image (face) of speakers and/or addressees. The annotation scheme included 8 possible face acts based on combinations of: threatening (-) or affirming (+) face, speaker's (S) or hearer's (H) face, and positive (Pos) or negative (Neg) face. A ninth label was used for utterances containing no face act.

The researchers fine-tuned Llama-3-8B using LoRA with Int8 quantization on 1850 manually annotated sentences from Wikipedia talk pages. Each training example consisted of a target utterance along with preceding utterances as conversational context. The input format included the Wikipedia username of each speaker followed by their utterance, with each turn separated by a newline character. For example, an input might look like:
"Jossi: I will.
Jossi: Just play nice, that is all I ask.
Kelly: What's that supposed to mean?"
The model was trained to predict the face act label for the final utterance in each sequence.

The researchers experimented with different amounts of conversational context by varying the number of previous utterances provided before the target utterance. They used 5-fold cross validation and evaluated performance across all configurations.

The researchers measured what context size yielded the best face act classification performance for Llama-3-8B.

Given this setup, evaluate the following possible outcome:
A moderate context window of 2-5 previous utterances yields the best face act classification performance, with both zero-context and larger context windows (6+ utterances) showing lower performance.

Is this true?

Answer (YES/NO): YES